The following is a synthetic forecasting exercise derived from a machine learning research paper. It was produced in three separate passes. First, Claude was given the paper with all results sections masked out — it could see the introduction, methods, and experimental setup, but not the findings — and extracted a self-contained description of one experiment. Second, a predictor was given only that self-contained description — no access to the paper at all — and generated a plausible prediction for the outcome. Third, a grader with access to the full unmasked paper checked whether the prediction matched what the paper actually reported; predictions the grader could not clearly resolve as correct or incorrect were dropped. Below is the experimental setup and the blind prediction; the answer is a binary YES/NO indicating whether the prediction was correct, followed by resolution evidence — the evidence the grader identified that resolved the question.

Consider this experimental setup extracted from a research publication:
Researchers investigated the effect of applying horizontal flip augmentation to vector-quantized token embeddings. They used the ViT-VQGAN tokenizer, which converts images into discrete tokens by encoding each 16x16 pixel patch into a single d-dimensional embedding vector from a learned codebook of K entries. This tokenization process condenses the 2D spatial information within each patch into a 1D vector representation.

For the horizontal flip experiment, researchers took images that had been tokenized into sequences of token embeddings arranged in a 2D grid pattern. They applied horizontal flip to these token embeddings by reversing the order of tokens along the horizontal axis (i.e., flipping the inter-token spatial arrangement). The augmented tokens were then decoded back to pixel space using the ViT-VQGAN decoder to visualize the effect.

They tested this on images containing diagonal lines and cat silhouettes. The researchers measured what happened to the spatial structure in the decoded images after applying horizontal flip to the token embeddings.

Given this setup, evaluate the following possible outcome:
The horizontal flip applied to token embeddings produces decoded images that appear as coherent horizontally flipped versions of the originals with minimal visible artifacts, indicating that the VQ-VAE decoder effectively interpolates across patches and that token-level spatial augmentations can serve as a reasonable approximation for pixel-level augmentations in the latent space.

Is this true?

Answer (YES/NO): NO